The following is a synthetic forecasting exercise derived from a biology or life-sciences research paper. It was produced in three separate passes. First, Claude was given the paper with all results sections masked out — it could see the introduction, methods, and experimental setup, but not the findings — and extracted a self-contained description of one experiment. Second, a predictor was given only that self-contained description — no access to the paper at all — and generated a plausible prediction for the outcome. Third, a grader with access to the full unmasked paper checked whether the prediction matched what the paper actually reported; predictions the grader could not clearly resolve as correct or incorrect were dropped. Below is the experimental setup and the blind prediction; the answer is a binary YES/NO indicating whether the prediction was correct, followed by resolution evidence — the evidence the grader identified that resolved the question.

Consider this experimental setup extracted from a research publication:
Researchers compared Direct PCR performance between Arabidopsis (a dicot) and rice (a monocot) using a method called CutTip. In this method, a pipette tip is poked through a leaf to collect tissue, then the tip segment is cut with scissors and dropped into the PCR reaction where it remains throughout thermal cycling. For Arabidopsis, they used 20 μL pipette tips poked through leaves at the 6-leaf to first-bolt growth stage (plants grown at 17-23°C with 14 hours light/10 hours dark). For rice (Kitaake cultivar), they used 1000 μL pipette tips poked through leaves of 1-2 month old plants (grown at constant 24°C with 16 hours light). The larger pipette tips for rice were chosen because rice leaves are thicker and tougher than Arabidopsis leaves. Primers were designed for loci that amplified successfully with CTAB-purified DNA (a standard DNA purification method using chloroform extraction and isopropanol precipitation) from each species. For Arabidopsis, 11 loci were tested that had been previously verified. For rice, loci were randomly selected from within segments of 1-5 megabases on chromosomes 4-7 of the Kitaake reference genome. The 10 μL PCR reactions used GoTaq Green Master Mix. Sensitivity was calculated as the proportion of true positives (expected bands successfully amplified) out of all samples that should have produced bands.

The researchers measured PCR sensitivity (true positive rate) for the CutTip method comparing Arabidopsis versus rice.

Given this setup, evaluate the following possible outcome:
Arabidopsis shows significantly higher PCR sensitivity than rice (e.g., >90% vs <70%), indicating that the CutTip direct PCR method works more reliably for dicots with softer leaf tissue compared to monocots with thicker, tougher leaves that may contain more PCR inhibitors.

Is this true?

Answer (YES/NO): NO